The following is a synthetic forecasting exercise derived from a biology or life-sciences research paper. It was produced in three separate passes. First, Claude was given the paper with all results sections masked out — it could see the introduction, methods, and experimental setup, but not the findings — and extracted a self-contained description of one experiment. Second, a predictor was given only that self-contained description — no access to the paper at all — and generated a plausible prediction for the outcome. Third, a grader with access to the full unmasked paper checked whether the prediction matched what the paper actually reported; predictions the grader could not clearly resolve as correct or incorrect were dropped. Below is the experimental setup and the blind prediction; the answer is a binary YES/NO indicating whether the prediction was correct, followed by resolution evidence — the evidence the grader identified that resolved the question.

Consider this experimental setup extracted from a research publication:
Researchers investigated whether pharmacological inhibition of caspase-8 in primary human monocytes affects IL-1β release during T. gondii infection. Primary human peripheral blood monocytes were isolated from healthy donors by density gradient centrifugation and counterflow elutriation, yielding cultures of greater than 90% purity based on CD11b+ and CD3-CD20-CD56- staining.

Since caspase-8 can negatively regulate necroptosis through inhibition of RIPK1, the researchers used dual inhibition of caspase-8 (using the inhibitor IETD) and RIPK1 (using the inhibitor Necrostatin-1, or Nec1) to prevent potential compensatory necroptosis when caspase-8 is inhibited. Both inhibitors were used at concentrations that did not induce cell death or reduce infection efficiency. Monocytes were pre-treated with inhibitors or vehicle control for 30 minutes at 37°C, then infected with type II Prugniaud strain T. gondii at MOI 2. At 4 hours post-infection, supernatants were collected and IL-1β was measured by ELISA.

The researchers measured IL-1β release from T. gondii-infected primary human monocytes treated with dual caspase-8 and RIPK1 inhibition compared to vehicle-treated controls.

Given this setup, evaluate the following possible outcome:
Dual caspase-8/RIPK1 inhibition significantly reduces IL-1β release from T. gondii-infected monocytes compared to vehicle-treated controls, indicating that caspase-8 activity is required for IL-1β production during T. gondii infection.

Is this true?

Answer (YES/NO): NO